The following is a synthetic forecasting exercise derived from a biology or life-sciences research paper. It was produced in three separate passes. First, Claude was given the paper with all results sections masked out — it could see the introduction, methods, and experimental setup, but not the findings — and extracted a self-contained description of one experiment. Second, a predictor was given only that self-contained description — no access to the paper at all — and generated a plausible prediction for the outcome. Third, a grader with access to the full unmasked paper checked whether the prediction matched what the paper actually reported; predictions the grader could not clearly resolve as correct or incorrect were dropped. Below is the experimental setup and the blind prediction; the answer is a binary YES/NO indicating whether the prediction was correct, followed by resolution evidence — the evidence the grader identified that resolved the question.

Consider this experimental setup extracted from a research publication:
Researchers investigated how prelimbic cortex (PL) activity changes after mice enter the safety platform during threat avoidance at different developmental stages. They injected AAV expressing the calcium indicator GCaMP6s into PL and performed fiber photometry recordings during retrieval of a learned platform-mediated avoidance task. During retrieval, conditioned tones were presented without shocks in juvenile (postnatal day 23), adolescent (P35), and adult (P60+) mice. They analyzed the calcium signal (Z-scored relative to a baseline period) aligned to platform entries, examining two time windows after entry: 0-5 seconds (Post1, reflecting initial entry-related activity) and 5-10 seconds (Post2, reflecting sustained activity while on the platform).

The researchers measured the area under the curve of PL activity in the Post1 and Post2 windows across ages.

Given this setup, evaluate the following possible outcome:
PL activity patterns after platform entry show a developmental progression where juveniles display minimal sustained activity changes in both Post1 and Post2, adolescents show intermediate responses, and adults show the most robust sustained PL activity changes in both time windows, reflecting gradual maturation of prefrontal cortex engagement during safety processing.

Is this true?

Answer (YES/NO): NO